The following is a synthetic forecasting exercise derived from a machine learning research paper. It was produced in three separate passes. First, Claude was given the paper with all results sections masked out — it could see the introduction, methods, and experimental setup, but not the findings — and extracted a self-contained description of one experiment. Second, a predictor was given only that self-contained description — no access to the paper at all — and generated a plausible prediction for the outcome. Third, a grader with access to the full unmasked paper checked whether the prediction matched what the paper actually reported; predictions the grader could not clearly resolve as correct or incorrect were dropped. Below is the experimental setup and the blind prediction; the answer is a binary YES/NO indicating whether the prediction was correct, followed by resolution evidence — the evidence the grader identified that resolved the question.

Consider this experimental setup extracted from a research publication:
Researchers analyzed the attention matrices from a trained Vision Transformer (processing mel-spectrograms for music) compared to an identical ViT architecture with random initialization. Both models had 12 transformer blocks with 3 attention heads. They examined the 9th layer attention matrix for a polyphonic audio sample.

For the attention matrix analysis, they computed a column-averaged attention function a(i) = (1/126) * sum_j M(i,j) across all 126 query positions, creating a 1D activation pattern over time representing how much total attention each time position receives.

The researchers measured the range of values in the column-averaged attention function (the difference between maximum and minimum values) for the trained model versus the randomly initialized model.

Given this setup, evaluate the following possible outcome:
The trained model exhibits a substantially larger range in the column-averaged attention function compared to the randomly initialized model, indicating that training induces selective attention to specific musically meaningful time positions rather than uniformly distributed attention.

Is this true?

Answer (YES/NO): YES